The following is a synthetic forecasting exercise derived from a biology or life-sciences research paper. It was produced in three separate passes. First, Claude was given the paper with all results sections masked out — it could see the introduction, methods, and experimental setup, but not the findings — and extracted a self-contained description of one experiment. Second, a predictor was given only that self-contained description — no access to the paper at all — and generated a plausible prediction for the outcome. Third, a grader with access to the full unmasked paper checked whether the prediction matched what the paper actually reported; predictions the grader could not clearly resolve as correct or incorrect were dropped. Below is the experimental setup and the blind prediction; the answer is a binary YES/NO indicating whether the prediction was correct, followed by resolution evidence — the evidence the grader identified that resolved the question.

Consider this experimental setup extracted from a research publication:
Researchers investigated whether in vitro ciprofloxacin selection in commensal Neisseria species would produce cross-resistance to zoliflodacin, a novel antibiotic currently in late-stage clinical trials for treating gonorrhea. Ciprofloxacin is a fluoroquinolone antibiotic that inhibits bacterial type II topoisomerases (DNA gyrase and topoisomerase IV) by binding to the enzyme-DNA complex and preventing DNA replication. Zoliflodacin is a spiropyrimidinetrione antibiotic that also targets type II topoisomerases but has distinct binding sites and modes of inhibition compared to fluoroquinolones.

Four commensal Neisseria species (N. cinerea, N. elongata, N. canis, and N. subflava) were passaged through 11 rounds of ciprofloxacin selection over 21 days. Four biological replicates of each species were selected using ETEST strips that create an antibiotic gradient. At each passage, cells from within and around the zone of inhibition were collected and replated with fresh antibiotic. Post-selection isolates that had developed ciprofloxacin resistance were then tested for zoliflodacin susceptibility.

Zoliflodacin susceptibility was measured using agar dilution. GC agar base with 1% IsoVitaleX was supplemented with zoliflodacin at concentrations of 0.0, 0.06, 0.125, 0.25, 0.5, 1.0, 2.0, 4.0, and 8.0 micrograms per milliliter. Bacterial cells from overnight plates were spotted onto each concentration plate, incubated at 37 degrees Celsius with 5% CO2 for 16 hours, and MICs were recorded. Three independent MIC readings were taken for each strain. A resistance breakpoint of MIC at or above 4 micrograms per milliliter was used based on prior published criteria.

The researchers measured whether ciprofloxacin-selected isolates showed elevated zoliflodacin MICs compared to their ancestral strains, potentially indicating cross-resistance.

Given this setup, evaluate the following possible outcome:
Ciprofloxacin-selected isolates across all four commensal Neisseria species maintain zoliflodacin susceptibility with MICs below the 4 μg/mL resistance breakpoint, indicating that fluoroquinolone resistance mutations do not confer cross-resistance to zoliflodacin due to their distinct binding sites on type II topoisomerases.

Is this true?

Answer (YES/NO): NO